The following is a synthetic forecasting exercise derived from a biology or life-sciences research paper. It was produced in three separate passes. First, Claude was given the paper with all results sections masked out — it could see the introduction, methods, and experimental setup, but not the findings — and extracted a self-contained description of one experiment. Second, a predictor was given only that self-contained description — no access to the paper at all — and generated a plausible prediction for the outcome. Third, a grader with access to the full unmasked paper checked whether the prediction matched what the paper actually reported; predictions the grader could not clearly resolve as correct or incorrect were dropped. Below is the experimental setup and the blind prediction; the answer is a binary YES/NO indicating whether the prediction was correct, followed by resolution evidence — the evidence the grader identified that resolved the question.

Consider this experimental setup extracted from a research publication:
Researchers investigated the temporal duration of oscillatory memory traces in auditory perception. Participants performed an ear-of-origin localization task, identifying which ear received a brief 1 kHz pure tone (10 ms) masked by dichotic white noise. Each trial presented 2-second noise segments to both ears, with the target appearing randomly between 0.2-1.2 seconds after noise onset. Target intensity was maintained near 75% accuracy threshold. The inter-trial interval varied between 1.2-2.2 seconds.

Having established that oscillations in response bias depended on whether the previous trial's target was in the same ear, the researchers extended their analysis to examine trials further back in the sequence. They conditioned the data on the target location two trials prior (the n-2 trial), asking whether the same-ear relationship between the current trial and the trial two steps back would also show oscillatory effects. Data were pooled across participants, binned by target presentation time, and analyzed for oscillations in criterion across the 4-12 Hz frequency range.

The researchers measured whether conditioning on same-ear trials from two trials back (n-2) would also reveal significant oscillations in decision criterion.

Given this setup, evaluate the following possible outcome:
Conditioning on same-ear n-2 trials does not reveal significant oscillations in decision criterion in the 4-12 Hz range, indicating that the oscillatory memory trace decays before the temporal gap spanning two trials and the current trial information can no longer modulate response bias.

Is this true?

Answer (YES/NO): NO